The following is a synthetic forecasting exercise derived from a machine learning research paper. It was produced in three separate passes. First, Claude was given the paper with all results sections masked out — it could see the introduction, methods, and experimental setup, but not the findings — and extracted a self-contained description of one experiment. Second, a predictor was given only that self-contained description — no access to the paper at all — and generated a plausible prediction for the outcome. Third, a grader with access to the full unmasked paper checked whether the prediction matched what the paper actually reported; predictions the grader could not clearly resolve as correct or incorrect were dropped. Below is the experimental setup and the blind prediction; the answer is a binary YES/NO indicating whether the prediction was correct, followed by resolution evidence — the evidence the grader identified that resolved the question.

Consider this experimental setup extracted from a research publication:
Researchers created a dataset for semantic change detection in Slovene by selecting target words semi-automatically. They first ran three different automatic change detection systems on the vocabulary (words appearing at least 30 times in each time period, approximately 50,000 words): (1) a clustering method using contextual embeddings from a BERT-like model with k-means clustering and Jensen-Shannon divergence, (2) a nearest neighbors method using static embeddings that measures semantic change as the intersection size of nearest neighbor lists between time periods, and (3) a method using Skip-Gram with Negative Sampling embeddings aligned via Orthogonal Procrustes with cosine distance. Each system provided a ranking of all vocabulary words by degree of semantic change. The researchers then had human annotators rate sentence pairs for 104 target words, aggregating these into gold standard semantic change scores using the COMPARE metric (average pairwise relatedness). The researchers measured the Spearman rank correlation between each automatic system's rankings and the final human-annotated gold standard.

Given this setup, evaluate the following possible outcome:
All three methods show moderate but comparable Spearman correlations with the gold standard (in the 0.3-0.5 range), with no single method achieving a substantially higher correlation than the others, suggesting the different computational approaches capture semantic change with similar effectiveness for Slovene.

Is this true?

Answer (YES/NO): NO